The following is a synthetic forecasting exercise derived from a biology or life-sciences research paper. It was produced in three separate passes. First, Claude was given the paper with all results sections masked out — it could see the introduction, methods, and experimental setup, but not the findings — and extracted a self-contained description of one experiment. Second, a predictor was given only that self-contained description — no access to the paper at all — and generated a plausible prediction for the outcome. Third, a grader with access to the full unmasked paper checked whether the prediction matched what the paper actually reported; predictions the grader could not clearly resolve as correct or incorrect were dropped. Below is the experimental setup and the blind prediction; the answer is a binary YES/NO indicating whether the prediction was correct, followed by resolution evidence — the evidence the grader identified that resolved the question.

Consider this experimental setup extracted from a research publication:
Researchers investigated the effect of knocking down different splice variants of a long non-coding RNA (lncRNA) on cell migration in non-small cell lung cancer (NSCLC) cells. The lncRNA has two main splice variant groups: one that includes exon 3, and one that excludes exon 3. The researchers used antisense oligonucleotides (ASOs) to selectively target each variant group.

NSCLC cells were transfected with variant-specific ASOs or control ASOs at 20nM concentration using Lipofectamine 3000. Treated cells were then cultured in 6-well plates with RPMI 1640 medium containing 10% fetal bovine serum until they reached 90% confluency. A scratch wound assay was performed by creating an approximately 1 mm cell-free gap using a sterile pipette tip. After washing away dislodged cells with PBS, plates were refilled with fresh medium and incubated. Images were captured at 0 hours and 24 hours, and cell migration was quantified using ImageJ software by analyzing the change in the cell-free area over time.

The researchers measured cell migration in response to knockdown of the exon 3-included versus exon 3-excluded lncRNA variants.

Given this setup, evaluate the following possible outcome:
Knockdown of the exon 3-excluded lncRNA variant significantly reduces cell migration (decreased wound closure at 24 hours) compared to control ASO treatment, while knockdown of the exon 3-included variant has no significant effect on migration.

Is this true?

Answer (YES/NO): NO